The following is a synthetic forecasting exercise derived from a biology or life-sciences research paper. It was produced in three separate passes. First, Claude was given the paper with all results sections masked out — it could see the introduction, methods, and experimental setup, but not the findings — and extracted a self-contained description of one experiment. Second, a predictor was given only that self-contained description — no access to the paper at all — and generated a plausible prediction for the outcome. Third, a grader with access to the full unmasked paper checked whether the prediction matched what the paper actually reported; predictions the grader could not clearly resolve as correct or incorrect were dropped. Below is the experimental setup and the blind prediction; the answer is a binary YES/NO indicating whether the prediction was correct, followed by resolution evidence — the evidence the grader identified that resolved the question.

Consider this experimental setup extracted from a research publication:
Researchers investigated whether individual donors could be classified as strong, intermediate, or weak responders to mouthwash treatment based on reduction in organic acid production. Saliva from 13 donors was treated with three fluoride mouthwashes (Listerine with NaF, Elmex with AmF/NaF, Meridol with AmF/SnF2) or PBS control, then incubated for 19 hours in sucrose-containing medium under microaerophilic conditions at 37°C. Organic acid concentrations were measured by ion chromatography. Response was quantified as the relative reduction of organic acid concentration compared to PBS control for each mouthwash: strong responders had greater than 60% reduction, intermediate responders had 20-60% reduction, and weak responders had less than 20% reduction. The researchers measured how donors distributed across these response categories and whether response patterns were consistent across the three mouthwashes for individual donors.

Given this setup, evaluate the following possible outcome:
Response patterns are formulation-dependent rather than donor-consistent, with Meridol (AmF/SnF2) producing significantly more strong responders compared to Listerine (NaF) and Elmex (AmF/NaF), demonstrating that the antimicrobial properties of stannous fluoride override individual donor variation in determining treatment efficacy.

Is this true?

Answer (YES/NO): NO